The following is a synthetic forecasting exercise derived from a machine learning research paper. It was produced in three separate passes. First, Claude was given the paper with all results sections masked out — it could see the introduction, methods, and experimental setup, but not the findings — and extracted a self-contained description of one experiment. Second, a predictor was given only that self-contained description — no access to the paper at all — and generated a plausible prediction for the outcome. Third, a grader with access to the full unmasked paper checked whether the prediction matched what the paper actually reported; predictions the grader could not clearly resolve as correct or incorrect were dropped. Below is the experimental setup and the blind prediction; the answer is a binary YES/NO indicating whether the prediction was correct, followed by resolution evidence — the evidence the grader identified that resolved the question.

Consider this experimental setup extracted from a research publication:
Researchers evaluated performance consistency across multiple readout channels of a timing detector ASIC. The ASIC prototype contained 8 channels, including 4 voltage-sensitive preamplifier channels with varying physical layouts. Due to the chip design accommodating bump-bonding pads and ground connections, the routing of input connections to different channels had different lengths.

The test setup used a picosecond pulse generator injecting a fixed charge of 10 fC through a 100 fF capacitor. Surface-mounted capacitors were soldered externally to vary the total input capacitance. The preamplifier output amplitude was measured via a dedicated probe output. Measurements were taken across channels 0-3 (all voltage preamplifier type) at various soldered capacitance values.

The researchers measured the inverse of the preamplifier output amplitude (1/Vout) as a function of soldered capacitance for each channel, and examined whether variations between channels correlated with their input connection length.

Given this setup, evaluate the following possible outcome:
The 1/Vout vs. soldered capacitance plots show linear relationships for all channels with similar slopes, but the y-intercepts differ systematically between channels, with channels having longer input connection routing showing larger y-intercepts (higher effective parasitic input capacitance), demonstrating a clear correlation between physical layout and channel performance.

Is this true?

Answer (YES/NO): YES